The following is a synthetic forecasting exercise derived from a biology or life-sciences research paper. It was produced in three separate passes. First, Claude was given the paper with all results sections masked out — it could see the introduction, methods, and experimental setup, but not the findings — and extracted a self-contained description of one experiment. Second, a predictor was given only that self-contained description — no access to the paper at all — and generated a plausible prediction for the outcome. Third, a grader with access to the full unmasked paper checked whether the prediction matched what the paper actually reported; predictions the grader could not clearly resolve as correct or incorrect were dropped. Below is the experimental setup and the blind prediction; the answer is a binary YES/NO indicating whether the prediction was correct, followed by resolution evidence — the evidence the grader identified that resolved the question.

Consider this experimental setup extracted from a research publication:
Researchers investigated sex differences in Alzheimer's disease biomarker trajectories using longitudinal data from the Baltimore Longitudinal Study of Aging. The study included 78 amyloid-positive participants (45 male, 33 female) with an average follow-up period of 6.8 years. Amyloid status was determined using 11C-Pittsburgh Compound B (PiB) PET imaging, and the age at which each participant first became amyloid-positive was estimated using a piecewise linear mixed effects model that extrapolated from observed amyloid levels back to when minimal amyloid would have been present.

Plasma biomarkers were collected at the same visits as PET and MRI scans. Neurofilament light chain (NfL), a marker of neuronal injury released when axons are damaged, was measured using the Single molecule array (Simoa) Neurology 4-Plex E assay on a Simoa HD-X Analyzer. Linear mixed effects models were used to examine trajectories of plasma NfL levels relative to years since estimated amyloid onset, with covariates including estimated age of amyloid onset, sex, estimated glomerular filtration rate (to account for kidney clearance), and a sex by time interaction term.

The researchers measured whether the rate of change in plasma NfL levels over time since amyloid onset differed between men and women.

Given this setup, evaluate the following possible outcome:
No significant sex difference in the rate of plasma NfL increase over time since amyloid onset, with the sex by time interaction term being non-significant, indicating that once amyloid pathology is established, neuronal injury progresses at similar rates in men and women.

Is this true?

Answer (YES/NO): NO